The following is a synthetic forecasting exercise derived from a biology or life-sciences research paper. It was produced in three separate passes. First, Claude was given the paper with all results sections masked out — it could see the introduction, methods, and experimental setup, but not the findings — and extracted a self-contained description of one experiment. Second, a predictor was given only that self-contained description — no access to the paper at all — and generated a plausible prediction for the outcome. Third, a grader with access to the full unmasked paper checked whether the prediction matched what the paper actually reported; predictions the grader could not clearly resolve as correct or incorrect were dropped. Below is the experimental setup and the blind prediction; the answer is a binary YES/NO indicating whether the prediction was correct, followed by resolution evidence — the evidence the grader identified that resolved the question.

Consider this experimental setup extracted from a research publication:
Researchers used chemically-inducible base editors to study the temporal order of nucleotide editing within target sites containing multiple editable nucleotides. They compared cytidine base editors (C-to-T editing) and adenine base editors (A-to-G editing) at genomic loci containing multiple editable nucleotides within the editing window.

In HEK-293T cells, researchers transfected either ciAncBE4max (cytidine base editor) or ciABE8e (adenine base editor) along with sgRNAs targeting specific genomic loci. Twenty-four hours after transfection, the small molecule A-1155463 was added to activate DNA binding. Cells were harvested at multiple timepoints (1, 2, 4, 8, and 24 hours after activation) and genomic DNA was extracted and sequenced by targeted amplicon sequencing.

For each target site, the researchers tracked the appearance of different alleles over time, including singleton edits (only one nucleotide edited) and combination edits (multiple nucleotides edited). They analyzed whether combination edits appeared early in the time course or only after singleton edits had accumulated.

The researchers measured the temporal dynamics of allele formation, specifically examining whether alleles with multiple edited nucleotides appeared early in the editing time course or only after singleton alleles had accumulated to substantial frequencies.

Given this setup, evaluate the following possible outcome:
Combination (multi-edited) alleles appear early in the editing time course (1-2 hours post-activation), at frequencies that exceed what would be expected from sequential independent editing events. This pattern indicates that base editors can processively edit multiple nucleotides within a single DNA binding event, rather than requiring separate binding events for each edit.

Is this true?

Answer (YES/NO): NO